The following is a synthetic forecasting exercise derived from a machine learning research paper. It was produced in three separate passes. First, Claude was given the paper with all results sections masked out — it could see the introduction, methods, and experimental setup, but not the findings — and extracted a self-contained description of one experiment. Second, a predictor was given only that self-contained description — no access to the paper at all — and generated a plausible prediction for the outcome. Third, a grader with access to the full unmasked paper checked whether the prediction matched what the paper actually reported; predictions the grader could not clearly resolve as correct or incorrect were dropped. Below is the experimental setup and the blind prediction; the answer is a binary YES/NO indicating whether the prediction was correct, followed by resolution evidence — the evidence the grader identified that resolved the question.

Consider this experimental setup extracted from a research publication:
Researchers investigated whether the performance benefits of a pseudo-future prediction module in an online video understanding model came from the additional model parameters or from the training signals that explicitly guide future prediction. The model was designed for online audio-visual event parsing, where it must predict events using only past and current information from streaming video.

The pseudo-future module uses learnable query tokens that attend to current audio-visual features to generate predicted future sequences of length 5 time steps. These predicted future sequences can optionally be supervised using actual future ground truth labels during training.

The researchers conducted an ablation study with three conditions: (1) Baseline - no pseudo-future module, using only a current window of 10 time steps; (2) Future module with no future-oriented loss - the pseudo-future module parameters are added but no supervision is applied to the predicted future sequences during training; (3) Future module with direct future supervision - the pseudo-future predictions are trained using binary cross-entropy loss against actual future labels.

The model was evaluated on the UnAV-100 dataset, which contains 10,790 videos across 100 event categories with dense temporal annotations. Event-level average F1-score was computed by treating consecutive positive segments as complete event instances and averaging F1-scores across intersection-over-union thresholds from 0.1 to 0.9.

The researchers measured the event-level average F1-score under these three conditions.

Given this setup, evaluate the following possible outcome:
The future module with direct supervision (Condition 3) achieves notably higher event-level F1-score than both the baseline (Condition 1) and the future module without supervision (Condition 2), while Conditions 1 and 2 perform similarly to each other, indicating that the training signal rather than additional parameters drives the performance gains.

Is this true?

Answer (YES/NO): YES